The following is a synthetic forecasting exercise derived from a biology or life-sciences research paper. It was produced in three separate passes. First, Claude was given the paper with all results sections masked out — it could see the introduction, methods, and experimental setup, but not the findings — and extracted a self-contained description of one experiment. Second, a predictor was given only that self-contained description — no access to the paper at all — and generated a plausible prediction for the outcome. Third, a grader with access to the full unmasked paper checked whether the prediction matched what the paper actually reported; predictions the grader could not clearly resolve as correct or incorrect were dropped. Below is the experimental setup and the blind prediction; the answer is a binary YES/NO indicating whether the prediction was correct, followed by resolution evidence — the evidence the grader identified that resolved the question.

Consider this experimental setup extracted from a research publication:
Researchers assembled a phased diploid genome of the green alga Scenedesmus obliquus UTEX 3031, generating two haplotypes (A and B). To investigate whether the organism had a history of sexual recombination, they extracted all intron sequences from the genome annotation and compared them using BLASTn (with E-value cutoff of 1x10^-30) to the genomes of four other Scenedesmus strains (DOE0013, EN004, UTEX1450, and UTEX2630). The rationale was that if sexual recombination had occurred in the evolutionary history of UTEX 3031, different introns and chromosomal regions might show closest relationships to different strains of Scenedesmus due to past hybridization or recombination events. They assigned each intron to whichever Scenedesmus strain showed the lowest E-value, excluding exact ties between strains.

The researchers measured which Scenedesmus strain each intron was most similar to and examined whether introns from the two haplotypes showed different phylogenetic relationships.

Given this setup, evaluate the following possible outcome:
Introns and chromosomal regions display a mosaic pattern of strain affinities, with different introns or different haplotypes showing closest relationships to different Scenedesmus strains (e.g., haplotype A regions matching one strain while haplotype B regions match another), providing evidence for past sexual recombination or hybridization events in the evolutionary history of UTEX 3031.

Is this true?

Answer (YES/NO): YES